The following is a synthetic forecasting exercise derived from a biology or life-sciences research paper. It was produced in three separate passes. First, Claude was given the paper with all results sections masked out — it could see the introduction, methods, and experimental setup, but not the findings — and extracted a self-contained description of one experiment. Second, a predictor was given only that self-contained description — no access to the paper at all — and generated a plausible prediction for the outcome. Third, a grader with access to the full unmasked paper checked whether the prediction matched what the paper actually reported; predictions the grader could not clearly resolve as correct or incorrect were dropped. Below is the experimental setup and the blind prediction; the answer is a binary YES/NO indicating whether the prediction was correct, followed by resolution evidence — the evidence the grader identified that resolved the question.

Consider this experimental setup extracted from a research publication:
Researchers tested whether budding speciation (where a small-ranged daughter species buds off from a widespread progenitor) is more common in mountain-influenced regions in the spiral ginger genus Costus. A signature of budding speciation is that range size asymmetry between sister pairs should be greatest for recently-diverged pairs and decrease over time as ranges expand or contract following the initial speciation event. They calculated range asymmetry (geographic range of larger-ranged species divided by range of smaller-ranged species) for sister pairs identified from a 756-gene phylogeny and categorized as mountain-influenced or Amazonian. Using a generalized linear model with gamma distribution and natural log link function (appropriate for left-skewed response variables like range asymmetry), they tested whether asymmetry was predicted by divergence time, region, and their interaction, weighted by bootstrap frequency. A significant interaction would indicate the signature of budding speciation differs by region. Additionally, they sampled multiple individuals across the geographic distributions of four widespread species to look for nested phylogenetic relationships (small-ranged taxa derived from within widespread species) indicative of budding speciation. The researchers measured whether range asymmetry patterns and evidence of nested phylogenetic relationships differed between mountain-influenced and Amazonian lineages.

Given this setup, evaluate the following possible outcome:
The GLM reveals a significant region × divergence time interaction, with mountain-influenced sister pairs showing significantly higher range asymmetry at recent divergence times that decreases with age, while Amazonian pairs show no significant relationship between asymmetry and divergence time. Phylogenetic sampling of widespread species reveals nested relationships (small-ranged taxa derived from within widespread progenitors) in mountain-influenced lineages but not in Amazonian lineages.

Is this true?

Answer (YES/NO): NO